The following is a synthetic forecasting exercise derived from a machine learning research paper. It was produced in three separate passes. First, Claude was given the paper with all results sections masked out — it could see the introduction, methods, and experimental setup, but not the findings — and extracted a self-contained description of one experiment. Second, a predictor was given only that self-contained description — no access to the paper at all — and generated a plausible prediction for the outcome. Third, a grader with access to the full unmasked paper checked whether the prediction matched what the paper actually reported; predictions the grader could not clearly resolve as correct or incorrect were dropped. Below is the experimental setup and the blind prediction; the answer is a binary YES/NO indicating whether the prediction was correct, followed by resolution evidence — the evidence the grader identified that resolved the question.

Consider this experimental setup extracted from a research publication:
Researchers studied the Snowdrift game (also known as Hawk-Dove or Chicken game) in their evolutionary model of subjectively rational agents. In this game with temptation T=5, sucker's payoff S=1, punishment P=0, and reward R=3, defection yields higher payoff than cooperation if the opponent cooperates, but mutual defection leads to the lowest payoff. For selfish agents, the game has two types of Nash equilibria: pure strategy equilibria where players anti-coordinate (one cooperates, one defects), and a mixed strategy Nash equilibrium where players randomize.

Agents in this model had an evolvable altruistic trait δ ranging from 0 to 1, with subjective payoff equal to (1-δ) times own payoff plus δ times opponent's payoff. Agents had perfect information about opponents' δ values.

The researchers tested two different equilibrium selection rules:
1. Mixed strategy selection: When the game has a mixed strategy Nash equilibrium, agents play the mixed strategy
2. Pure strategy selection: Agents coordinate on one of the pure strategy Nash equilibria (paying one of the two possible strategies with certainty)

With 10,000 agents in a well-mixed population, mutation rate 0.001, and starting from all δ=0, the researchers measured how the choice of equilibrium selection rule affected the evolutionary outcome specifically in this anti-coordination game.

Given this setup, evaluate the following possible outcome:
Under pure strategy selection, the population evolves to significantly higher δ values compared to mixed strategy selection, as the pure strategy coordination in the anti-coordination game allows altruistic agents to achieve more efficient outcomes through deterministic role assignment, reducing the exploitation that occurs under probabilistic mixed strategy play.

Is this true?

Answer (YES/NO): NO